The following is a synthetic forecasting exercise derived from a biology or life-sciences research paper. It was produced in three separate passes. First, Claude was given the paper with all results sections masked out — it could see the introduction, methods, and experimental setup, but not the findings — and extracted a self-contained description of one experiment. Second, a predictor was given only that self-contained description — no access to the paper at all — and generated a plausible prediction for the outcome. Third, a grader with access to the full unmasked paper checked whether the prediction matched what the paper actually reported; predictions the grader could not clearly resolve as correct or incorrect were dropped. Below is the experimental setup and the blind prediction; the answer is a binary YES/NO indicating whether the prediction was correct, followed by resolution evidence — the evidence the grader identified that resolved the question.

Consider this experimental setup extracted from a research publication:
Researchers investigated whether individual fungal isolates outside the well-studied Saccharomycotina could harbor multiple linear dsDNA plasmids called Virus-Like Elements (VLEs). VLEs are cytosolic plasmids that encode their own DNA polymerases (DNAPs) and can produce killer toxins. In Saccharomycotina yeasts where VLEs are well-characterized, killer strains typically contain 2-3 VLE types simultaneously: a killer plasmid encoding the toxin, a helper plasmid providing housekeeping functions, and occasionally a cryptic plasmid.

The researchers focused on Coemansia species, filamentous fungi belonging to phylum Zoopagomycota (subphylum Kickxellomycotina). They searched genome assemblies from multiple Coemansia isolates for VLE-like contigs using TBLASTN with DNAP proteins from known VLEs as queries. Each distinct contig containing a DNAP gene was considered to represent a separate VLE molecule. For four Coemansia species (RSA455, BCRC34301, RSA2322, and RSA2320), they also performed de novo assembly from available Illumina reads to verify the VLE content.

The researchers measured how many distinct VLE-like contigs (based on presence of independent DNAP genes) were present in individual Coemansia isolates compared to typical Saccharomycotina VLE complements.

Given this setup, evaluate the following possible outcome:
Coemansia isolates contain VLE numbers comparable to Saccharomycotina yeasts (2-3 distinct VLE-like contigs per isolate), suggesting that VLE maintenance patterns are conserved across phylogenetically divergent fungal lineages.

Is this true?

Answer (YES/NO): NO